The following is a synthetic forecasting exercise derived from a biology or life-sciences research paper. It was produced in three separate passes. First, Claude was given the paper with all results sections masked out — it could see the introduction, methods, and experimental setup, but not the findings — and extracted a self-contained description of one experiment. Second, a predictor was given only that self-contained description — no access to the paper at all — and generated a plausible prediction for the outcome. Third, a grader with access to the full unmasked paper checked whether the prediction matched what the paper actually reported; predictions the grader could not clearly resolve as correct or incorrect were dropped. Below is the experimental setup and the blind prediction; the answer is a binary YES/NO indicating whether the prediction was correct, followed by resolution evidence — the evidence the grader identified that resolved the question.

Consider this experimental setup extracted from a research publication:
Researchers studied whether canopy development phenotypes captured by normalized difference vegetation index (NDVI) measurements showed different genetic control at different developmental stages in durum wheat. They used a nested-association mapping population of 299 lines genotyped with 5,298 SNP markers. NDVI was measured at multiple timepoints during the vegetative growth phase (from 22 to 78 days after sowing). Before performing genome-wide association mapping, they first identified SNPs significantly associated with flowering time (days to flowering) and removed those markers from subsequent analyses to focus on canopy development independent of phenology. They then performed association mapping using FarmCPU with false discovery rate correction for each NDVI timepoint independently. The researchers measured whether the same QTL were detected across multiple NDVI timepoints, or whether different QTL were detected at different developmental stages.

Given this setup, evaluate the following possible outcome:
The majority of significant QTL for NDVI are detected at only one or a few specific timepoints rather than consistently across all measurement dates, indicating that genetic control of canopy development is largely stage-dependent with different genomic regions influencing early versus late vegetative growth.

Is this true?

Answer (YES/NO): YES